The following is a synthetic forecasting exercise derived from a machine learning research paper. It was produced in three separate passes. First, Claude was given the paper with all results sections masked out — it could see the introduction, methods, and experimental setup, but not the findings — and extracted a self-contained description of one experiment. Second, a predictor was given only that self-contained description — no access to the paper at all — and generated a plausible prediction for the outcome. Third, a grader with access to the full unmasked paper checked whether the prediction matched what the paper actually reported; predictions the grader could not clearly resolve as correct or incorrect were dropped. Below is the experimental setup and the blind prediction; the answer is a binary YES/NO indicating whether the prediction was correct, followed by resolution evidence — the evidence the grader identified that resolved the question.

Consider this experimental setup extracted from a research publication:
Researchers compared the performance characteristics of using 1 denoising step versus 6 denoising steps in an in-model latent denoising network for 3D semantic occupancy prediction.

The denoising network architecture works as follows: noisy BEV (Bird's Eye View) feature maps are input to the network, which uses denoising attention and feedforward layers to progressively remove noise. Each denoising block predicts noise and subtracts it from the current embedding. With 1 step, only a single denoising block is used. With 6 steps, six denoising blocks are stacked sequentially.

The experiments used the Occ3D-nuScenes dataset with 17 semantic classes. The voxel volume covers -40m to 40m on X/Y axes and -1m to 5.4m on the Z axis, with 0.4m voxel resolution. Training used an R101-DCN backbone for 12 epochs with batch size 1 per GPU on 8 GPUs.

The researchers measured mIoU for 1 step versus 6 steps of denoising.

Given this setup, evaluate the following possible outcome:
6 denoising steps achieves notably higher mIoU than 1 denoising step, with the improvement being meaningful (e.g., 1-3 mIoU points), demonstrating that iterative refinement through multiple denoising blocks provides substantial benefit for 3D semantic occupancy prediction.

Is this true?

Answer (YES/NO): NO